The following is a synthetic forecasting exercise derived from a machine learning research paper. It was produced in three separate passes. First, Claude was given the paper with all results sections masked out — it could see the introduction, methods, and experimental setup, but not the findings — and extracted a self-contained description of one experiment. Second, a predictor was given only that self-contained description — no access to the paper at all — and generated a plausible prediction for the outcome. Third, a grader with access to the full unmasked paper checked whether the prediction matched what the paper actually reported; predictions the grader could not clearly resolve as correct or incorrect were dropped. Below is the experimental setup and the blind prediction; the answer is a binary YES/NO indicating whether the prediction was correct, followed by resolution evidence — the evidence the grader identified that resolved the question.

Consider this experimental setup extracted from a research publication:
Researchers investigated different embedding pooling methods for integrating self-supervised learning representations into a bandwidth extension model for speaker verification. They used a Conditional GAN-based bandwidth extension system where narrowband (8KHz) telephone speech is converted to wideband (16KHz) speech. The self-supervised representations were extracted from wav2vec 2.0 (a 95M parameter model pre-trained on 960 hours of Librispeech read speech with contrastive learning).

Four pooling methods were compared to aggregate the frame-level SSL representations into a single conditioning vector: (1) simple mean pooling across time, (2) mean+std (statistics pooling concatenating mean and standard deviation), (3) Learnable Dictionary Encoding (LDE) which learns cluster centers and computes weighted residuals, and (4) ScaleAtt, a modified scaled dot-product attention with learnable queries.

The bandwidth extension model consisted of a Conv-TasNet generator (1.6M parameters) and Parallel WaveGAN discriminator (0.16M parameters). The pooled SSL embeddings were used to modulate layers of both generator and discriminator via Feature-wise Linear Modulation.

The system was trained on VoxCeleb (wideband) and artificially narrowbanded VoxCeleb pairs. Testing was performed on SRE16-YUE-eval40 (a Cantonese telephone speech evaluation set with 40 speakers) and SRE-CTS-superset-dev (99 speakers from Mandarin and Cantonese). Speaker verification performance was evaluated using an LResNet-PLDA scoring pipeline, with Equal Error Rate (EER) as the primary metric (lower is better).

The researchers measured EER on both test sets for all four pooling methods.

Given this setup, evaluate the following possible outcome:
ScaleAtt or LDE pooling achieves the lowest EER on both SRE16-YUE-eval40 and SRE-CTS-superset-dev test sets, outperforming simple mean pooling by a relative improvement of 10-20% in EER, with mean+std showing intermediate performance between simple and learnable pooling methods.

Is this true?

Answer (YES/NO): NO